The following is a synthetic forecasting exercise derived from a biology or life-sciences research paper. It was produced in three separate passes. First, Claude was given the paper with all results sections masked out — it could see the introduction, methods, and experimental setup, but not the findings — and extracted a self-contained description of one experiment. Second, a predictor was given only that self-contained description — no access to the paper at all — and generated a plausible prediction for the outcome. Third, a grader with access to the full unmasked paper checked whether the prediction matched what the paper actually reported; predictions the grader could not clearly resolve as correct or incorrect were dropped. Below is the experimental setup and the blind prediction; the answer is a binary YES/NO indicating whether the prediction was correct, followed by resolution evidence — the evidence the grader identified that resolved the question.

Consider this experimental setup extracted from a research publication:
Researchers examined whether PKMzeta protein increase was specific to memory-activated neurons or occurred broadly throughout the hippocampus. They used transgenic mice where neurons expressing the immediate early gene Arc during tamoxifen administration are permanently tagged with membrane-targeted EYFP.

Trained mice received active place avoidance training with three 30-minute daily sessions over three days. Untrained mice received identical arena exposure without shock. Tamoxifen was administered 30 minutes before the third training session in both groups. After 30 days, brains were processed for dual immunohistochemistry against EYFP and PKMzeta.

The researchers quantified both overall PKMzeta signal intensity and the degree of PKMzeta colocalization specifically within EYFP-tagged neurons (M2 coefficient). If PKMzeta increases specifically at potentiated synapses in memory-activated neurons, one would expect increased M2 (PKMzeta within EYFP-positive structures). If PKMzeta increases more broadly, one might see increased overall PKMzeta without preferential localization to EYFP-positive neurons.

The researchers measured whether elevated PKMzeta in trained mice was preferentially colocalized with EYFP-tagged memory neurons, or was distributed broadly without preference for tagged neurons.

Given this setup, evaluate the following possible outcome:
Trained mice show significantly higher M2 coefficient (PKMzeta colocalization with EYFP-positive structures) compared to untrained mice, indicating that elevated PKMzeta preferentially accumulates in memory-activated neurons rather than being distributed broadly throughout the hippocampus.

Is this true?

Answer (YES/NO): YES